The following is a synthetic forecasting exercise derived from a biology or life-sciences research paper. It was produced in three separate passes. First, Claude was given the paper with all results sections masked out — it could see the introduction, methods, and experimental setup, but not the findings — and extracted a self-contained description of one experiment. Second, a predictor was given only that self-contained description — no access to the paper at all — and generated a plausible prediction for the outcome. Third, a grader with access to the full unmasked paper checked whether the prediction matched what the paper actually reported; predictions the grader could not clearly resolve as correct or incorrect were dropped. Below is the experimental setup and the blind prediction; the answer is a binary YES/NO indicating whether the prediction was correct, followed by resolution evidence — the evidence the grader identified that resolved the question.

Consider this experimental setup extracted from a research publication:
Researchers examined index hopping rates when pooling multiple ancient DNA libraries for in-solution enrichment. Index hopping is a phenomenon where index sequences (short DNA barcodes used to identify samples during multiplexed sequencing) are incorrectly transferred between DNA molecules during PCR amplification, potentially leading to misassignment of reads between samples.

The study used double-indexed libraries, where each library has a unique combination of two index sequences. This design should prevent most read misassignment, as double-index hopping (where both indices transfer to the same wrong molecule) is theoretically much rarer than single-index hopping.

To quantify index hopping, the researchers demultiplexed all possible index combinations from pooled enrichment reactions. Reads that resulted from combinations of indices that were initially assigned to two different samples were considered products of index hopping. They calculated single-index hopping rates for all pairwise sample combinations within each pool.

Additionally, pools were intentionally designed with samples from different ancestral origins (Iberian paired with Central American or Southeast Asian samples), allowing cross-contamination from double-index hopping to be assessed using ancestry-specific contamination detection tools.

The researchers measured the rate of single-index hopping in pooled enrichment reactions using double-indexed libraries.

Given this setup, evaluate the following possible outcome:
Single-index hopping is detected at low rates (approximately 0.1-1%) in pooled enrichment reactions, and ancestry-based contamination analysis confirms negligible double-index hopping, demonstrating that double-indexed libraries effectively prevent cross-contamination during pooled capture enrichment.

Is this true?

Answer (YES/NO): NO